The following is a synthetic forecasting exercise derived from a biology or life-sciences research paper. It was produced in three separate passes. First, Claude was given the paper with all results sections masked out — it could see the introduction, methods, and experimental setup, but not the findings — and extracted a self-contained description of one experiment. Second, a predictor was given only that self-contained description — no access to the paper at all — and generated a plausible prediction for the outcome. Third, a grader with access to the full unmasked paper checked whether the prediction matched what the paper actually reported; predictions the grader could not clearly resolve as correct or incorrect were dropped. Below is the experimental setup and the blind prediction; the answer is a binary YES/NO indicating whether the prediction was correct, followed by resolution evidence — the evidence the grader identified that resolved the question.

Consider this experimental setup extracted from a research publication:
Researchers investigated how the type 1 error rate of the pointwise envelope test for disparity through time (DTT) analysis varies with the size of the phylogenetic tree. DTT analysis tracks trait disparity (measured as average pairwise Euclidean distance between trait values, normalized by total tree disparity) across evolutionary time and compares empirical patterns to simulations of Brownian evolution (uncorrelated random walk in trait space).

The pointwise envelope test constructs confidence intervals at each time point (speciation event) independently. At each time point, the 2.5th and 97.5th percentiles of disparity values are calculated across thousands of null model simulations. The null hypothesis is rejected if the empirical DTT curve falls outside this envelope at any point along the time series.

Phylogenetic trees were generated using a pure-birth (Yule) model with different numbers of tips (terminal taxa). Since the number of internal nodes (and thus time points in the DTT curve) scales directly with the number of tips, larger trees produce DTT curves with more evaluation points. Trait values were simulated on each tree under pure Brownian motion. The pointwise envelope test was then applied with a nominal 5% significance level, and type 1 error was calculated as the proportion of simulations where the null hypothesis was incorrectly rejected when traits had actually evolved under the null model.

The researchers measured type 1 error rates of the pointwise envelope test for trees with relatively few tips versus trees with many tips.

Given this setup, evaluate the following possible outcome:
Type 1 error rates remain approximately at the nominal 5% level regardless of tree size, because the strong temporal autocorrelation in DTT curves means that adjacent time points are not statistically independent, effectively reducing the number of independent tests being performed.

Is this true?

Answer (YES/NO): NO